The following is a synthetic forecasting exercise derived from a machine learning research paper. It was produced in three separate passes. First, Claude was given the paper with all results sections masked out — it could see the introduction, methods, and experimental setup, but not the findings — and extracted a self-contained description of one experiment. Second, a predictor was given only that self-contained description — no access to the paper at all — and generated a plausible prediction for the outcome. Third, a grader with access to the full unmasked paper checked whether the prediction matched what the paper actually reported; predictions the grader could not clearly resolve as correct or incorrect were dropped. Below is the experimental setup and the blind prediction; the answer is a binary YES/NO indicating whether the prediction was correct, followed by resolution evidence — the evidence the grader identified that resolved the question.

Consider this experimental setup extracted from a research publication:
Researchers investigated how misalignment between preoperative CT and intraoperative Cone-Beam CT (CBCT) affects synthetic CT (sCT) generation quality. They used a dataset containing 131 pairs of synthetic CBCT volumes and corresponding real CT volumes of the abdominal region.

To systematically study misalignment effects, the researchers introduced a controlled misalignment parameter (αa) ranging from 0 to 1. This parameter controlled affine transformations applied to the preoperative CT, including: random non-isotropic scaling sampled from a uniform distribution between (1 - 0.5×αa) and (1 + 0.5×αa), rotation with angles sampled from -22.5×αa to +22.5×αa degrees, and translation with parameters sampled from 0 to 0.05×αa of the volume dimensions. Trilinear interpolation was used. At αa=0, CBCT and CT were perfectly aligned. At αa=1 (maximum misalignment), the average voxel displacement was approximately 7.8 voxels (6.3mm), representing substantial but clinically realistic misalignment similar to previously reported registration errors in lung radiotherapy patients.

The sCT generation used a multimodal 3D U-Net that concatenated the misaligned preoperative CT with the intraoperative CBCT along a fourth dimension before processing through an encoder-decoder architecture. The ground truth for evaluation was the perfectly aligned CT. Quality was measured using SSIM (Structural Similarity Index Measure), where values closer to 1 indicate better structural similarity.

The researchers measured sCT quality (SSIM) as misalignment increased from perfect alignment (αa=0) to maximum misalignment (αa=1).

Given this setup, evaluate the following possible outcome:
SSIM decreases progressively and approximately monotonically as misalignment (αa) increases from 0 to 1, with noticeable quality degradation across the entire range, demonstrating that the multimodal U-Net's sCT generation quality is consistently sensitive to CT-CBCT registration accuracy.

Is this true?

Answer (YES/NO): YES